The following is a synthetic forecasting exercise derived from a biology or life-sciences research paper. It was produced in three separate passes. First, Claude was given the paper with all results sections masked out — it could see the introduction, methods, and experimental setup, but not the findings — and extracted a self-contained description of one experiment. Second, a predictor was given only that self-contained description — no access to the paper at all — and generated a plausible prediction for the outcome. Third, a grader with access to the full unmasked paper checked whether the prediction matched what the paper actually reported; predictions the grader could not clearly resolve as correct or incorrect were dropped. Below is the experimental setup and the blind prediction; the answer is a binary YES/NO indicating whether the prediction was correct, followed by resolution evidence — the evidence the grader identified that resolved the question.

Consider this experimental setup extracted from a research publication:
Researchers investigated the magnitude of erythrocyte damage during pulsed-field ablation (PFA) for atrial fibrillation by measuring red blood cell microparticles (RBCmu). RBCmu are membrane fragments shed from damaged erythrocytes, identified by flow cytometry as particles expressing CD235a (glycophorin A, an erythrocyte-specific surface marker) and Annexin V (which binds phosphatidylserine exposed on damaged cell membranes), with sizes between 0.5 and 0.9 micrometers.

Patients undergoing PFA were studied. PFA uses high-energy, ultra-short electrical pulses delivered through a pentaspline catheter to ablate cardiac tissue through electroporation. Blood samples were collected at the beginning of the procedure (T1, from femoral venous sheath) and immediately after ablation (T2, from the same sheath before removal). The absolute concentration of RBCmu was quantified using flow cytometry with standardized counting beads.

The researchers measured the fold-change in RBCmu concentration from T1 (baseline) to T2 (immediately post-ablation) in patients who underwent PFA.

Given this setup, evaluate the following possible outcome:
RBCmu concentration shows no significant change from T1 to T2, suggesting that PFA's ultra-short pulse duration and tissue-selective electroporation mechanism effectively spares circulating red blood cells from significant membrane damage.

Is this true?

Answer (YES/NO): NO